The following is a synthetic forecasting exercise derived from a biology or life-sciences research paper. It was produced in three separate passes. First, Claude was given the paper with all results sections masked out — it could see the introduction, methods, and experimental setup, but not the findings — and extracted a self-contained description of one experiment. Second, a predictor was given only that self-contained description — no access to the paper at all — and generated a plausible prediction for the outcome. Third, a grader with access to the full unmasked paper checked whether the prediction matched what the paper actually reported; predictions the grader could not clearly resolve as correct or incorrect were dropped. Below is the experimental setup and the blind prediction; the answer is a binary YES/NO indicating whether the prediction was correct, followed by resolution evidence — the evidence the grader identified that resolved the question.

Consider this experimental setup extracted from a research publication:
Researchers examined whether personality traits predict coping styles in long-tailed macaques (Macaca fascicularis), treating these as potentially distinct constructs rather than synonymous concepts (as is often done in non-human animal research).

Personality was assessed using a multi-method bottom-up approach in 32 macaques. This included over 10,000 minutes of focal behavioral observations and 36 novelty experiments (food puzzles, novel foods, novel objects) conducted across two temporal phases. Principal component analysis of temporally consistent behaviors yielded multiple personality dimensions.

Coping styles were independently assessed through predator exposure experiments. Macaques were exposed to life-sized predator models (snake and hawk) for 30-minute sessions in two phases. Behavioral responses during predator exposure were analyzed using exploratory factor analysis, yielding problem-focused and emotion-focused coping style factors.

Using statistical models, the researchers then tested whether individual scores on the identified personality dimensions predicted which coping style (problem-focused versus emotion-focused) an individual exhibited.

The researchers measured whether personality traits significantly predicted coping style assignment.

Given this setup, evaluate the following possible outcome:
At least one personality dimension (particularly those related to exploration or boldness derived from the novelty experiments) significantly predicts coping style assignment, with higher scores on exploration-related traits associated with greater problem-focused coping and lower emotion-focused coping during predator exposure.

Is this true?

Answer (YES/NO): NO